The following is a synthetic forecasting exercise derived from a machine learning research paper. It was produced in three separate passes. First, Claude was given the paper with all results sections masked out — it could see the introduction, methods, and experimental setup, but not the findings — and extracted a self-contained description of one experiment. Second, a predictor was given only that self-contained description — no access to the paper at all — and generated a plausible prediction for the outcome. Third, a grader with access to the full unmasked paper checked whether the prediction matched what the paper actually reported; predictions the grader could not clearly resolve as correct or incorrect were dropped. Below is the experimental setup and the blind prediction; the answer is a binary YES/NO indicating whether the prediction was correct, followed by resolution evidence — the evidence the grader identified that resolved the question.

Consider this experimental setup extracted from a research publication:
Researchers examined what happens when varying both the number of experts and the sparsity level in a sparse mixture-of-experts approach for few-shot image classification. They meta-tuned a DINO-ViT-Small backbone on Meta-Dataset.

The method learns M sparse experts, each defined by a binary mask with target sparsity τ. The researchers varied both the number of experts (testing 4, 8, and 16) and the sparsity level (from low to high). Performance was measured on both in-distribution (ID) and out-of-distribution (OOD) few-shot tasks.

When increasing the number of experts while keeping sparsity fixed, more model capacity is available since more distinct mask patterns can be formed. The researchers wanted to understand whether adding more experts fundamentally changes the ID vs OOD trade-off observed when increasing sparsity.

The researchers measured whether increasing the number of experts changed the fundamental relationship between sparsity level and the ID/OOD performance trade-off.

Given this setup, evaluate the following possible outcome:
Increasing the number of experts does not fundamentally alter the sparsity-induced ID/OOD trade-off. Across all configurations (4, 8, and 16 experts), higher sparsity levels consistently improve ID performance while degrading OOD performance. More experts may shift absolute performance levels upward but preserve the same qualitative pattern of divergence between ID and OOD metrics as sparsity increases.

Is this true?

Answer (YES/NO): NO